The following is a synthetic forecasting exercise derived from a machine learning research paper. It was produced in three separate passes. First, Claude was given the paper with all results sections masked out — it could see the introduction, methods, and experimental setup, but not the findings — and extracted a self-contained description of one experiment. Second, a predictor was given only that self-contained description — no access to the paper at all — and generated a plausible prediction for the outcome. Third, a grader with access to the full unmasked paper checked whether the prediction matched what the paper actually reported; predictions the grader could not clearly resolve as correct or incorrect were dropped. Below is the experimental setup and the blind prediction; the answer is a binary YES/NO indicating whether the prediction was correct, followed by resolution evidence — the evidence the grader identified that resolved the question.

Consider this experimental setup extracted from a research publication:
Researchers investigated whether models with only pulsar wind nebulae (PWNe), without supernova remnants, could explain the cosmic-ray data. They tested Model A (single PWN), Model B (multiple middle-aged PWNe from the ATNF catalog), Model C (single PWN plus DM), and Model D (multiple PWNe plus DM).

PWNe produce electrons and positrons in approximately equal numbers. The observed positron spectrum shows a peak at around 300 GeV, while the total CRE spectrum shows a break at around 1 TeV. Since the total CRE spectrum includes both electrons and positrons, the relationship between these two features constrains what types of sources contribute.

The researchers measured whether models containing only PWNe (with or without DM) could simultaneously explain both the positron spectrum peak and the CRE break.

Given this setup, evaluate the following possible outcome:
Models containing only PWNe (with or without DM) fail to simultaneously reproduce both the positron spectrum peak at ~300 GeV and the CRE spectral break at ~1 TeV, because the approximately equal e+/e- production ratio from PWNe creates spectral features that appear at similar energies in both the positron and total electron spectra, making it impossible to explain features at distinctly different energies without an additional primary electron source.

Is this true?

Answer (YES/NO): YES